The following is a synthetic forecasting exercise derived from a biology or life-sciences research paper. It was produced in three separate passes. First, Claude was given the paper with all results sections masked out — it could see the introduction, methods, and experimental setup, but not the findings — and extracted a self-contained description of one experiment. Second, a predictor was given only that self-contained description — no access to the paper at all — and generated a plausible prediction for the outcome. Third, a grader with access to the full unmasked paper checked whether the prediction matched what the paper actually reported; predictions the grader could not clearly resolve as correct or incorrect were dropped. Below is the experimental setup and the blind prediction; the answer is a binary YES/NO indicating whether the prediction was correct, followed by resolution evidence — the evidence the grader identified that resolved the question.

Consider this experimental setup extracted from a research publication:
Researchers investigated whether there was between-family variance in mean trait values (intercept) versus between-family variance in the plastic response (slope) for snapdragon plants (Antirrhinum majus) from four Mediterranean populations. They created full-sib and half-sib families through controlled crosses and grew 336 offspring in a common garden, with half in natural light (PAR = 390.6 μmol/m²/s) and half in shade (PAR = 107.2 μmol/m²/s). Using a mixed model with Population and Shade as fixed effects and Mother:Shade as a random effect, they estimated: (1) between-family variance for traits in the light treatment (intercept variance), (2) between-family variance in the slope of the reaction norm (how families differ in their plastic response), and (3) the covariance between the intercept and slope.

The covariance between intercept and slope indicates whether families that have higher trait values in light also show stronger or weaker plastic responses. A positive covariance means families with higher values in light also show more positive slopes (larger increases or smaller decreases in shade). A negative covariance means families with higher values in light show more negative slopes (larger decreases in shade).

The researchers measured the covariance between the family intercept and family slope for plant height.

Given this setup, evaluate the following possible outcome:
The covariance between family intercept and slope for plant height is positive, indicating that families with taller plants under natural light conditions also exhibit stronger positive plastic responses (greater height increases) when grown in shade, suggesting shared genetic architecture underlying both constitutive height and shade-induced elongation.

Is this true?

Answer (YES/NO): NO